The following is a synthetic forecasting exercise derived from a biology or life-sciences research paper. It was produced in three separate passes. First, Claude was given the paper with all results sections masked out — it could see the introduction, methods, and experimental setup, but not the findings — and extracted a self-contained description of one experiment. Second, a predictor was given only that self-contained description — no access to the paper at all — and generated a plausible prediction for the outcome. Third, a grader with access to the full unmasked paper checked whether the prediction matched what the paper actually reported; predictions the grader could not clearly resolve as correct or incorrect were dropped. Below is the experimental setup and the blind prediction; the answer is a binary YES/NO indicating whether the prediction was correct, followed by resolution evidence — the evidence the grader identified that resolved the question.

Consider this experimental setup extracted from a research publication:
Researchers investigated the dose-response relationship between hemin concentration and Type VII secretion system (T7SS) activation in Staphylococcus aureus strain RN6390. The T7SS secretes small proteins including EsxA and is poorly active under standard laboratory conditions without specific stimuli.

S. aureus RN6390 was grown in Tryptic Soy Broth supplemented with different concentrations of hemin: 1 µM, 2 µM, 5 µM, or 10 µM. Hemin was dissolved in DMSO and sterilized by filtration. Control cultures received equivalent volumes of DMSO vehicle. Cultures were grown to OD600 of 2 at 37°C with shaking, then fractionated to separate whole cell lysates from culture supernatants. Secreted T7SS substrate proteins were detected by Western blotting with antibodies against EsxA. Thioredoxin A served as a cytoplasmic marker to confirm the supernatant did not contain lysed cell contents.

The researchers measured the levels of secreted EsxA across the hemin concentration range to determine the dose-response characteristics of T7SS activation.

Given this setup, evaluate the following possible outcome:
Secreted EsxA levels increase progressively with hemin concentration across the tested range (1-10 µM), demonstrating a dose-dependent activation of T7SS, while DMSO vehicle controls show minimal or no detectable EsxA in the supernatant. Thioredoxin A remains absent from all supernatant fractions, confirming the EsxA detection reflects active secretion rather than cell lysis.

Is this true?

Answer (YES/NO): NO